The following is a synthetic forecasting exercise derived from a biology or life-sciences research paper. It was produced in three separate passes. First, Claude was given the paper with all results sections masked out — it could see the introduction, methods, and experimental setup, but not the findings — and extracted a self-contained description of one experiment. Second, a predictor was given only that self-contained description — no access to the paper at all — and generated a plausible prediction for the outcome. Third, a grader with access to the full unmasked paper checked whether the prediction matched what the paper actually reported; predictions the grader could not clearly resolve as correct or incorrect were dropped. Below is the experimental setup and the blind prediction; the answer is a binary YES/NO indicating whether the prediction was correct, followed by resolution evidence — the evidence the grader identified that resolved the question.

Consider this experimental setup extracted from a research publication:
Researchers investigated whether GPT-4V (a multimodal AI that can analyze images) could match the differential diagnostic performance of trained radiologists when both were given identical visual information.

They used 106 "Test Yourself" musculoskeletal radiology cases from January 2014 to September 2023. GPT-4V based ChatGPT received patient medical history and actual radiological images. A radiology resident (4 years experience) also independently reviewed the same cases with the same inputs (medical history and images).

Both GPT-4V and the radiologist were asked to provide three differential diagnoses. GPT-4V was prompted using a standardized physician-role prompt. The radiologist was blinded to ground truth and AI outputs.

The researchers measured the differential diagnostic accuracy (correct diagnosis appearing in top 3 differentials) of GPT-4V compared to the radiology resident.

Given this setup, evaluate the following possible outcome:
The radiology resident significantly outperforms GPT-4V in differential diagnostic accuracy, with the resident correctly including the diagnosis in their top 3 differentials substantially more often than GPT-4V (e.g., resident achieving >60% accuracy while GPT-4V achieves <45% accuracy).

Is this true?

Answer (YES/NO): YES